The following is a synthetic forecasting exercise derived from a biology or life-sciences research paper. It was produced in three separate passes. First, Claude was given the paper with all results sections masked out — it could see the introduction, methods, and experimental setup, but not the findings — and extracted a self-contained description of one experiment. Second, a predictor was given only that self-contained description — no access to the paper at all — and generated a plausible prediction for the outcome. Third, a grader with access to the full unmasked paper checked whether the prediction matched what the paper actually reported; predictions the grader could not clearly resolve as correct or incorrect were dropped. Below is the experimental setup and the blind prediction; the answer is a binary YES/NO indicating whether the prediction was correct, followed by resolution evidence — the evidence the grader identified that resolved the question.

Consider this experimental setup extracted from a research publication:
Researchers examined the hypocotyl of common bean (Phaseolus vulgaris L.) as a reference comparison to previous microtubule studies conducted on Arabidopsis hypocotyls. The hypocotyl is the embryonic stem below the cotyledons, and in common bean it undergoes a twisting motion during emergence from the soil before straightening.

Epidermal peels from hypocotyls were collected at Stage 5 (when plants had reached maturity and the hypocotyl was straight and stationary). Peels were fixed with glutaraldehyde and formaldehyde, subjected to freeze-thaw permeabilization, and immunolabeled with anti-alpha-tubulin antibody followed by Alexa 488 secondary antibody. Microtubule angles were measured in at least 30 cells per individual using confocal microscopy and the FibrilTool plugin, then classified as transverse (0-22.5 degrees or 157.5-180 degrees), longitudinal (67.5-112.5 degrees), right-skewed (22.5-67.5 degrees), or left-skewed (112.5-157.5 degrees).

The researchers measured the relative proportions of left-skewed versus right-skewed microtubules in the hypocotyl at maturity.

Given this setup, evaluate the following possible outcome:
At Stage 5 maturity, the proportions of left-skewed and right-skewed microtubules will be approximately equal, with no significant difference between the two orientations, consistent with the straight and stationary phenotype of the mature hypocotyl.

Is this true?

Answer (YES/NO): NO